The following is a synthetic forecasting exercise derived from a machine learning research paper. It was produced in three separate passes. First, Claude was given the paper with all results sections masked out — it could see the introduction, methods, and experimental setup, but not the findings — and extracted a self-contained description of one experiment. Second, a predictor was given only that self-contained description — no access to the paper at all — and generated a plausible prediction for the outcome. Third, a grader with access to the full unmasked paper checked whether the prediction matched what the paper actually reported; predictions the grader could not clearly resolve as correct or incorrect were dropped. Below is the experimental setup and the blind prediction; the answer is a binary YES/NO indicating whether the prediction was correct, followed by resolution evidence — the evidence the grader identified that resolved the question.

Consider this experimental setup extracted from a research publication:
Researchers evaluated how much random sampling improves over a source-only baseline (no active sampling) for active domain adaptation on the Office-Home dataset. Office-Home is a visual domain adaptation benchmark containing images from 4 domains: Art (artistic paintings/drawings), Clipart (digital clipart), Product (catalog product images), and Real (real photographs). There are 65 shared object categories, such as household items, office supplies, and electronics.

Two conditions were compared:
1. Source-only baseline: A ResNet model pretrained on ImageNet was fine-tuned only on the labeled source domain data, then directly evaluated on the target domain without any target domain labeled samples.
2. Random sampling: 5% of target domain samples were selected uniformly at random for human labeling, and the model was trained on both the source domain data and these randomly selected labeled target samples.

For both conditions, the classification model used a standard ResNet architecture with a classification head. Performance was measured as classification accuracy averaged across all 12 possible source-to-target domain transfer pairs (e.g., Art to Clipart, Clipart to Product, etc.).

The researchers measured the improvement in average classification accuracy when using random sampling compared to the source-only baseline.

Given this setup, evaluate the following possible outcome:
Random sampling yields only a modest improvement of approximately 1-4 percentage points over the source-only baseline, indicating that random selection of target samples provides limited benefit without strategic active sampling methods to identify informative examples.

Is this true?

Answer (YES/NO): NO